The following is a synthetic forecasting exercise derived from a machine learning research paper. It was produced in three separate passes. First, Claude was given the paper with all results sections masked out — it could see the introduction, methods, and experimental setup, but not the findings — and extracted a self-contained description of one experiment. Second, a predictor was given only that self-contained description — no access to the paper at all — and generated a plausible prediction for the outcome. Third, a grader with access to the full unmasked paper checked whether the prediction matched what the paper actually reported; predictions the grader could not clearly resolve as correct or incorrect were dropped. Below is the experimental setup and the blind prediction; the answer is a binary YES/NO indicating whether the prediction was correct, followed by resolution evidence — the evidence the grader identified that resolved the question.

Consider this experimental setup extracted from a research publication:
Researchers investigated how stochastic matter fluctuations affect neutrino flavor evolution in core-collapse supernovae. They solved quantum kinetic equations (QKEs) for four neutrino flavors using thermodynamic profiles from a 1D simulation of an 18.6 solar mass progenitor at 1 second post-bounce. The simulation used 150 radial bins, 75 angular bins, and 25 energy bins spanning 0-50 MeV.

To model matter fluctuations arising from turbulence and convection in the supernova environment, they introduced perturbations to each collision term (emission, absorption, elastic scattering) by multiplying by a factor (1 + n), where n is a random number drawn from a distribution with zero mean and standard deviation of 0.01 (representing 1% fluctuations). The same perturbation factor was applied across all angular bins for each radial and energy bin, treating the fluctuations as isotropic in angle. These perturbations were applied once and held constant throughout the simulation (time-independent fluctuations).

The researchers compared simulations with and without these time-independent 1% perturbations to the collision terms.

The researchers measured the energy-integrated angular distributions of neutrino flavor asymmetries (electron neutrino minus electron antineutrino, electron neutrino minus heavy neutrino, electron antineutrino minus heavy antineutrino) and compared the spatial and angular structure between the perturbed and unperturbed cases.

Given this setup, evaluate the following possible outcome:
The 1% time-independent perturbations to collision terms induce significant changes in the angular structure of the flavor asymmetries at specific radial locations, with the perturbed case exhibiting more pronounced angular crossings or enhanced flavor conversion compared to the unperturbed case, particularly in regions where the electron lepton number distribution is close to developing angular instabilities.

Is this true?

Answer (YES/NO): NO